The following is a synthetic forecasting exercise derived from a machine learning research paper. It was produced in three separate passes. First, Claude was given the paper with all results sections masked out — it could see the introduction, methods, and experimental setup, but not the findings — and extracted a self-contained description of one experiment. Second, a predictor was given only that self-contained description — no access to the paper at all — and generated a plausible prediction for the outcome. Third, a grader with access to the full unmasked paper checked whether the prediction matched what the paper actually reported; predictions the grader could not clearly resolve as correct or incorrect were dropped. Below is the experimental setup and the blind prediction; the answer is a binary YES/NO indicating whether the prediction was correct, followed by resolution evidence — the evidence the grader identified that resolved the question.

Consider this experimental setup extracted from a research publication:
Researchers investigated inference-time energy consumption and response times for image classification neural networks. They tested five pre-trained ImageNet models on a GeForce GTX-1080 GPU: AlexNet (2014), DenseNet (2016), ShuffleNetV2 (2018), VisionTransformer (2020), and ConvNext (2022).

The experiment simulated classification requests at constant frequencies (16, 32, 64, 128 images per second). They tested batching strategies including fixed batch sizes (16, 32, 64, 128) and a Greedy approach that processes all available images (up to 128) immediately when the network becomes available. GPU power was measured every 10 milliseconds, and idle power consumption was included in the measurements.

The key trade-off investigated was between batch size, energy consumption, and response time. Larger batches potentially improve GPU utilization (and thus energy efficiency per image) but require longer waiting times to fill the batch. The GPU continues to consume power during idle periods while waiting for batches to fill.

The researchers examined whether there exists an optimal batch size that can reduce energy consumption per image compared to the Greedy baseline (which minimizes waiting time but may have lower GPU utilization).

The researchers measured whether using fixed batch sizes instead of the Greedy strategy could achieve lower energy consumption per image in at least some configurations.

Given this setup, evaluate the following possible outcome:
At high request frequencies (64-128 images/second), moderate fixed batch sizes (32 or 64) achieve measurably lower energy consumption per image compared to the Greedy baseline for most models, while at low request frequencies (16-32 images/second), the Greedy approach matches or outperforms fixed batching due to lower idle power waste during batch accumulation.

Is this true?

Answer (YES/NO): NO